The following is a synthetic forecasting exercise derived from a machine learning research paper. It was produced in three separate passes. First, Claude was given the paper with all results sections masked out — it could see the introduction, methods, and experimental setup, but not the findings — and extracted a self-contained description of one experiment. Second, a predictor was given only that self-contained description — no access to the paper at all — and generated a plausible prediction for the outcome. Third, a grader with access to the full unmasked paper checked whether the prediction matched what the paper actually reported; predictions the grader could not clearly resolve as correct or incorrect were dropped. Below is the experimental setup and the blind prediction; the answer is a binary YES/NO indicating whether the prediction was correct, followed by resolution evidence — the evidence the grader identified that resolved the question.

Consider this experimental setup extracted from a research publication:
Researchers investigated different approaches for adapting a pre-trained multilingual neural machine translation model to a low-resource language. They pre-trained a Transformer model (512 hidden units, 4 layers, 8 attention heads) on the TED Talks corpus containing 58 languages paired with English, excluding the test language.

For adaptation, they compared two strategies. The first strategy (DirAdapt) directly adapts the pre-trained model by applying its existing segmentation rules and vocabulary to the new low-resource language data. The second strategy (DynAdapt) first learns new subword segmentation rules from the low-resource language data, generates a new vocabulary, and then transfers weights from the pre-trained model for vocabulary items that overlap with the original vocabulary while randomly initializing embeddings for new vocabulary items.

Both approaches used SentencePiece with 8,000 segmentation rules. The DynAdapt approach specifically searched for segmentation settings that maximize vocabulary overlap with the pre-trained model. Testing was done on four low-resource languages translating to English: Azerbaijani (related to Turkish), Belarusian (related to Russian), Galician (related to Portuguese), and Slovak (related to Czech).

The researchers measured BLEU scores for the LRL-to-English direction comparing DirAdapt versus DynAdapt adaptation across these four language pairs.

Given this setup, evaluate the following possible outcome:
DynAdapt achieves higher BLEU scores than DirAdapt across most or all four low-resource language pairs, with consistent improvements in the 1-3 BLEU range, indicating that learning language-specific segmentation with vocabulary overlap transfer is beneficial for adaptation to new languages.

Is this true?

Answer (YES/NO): NO